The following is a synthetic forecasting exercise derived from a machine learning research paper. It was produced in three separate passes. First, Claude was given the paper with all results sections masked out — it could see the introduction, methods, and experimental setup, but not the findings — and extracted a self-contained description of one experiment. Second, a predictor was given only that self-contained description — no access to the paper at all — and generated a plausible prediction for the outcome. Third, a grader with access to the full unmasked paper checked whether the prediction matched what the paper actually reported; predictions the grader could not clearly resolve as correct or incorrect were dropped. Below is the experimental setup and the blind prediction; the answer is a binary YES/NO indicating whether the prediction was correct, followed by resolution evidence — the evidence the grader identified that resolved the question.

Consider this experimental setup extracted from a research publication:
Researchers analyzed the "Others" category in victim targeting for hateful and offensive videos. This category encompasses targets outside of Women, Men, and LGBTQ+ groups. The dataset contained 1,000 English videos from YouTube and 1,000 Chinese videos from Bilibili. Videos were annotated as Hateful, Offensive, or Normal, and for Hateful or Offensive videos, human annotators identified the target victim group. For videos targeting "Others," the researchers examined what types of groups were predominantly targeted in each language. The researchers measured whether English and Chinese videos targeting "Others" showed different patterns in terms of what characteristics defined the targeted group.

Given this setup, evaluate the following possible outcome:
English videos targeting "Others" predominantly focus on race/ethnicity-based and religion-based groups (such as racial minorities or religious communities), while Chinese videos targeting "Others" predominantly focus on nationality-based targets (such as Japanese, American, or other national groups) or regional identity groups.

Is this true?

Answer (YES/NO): YES